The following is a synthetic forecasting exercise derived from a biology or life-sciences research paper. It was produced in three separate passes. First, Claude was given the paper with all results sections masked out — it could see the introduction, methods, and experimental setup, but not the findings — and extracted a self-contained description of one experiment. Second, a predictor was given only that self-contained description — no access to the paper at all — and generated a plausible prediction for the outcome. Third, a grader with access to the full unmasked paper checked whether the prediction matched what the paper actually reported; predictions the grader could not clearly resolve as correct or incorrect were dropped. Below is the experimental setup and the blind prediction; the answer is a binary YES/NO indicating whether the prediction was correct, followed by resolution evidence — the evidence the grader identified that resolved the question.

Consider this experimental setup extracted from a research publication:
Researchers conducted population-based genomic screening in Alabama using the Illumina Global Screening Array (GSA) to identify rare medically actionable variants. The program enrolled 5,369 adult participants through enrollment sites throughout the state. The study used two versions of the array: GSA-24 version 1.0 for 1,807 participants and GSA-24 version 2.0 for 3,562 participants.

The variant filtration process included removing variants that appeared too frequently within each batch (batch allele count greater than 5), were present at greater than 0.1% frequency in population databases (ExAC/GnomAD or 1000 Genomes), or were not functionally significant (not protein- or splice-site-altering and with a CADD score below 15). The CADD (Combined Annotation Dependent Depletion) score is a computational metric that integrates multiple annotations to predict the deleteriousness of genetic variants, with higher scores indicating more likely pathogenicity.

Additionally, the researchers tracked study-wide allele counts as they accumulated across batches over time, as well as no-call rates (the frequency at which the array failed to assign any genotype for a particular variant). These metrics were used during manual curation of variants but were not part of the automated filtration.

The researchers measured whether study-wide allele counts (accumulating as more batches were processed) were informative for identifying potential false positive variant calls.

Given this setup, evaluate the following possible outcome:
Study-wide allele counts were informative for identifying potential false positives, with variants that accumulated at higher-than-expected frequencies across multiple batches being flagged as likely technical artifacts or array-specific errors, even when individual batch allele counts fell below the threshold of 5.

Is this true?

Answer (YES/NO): YES